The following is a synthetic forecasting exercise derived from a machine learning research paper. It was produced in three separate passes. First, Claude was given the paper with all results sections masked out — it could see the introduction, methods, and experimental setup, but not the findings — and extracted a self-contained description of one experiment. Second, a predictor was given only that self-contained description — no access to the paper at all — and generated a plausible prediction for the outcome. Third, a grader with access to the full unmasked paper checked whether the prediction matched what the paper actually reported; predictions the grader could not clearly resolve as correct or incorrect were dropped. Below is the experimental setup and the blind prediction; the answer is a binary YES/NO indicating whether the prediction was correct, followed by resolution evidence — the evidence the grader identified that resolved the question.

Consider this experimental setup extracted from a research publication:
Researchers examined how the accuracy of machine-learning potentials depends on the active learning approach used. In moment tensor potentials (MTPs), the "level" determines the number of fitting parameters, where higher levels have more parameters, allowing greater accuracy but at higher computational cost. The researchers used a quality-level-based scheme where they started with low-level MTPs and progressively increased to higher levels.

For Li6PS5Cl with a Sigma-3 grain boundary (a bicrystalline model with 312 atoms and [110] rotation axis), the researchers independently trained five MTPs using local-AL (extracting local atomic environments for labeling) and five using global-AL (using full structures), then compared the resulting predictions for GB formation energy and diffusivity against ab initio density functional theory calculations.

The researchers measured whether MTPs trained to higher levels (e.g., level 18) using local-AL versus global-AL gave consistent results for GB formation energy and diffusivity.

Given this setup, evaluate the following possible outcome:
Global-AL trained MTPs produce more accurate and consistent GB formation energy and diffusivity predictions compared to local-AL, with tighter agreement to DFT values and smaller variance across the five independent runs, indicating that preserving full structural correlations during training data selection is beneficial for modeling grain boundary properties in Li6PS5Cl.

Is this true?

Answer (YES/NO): NO